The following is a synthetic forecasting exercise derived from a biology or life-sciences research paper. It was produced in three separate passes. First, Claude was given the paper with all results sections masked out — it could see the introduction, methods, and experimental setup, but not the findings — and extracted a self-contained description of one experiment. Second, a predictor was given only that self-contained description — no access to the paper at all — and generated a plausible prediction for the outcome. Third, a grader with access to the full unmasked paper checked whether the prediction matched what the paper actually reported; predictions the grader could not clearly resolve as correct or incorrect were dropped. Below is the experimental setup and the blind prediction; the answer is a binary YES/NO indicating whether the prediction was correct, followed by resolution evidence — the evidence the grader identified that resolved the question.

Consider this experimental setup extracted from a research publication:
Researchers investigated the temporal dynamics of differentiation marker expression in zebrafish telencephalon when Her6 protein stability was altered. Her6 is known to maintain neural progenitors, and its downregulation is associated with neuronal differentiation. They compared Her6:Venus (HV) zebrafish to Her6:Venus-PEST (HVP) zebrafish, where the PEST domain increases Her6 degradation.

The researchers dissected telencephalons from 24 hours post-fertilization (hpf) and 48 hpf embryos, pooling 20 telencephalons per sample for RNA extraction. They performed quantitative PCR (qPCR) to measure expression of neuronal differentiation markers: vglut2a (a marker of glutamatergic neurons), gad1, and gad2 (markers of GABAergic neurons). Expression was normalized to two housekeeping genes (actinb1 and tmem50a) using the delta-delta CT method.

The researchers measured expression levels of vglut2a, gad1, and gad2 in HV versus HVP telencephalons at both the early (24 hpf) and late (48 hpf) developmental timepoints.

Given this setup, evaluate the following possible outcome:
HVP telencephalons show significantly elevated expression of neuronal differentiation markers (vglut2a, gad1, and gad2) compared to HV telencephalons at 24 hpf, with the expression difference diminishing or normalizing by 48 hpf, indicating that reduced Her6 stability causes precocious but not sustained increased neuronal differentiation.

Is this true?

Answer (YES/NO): NO